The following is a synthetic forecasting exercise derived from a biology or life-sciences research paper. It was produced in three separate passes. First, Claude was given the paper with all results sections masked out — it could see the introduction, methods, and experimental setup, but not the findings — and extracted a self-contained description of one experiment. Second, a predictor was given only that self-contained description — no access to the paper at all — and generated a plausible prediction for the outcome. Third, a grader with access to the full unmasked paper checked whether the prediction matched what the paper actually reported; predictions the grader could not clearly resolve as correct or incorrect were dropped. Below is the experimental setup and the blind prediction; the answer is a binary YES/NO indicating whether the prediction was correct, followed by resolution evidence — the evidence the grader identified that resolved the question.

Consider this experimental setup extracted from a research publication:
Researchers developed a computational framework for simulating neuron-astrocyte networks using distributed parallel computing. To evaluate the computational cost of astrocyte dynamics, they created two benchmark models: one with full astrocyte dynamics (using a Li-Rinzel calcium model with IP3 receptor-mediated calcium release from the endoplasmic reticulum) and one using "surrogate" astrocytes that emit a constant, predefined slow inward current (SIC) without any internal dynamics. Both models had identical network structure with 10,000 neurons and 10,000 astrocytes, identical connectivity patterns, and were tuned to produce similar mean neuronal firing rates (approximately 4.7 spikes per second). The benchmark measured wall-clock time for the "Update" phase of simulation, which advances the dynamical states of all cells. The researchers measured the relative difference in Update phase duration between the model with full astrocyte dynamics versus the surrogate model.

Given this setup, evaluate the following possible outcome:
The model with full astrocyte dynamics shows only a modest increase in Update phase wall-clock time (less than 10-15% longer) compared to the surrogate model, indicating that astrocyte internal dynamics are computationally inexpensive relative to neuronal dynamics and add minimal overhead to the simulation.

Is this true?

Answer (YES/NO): NO